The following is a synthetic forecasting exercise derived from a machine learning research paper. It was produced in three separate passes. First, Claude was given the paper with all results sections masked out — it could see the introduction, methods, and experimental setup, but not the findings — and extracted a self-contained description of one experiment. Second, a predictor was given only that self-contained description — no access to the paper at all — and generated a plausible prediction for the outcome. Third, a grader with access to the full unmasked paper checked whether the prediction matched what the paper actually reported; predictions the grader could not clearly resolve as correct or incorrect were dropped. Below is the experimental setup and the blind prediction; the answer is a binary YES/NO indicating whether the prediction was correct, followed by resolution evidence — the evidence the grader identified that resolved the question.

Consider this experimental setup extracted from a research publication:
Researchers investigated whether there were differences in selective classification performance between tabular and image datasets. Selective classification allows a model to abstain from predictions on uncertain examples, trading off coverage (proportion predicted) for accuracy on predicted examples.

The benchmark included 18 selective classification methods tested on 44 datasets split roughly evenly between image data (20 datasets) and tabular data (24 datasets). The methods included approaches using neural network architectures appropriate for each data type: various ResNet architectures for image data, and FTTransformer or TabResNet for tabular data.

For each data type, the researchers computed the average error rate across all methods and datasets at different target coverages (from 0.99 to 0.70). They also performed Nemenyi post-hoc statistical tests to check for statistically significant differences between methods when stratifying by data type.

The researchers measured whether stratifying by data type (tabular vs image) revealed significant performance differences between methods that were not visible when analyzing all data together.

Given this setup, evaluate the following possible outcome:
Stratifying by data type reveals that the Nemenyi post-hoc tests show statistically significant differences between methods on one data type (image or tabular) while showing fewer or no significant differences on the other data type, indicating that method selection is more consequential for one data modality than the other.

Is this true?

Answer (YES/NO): NO